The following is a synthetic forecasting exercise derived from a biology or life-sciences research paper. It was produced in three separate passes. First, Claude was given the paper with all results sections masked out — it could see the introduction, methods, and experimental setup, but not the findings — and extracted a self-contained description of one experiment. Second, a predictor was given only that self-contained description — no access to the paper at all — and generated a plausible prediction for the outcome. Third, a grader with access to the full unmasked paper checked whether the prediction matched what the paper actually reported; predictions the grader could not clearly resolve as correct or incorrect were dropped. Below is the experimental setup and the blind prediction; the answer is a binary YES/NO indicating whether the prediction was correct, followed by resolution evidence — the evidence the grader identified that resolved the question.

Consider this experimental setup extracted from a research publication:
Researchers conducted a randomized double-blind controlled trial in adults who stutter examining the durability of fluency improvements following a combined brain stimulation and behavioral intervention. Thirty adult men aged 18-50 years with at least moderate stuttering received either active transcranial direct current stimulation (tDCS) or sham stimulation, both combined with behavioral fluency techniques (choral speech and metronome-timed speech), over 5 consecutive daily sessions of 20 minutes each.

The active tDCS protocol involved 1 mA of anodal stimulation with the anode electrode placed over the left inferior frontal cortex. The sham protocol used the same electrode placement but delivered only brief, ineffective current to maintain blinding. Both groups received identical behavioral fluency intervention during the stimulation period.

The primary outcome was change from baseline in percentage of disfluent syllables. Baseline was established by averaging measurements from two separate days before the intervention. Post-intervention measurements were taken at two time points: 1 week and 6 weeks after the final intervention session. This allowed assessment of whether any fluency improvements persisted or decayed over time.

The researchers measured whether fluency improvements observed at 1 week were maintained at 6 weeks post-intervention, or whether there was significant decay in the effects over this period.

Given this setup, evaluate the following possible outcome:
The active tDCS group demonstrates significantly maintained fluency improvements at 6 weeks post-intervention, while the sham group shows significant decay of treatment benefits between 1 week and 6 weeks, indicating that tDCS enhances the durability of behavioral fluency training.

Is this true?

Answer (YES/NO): NO